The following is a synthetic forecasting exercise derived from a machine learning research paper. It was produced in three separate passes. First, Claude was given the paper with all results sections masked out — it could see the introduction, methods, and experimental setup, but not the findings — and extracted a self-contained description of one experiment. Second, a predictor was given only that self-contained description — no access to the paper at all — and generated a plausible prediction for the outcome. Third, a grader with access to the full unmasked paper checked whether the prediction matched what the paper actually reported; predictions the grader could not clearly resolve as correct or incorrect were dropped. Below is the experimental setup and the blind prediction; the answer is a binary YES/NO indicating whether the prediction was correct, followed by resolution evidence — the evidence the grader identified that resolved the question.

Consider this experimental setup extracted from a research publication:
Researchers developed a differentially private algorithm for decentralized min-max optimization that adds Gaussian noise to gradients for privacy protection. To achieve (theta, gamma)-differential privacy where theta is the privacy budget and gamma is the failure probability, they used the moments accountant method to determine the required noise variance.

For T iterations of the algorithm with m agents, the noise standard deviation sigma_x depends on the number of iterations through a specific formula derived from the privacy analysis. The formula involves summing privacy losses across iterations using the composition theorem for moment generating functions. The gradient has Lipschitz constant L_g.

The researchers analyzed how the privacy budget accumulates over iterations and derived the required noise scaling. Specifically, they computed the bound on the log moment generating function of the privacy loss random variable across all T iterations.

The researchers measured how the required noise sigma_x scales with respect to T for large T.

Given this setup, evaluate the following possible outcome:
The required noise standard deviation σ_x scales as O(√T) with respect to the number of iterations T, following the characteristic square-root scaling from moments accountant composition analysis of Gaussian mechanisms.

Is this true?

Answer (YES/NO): NO